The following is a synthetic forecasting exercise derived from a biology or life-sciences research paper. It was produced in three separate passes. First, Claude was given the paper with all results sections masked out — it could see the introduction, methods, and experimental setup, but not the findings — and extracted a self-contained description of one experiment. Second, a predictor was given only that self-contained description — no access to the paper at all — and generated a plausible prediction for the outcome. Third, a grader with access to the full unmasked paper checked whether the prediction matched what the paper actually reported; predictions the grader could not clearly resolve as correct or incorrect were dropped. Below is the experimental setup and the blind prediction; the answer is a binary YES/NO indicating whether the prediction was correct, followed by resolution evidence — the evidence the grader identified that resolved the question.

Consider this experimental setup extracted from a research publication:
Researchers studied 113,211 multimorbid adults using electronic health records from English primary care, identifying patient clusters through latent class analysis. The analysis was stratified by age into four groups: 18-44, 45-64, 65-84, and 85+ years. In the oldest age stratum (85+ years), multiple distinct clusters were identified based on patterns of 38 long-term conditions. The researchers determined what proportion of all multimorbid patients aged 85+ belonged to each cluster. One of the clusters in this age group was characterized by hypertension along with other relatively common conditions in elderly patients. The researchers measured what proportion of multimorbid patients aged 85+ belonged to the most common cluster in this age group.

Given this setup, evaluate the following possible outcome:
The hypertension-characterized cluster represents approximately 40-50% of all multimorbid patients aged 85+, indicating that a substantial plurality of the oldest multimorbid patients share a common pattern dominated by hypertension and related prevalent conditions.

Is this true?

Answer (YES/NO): NO